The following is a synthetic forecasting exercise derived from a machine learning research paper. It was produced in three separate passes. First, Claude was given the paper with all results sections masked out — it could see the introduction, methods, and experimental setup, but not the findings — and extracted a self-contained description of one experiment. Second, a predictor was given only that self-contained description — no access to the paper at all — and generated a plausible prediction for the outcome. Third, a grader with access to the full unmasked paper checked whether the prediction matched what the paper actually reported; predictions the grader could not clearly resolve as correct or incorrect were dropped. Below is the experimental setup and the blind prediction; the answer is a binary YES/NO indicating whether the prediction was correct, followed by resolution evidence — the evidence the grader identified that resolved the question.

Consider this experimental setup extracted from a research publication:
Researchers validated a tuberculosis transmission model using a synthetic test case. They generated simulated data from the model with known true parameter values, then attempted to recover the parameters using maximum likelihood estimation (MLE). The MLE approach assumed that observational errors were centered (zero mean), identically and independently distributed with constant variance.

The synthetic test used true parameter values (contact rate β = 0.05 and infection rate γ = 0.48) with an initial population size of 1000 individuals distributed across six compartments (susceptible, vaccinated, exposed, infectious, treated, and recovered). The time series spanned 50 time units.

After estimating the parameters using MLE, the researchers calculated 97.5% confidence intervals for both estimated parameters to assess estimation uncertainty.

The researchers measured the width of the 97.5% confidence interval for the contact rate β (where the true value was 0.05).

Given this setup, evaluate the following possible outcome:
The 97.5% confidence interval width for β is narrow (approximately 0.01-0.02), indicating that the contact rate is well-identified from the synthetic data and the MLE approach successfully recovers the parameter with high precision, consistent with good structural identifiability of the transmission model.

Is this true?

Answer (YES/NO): NO